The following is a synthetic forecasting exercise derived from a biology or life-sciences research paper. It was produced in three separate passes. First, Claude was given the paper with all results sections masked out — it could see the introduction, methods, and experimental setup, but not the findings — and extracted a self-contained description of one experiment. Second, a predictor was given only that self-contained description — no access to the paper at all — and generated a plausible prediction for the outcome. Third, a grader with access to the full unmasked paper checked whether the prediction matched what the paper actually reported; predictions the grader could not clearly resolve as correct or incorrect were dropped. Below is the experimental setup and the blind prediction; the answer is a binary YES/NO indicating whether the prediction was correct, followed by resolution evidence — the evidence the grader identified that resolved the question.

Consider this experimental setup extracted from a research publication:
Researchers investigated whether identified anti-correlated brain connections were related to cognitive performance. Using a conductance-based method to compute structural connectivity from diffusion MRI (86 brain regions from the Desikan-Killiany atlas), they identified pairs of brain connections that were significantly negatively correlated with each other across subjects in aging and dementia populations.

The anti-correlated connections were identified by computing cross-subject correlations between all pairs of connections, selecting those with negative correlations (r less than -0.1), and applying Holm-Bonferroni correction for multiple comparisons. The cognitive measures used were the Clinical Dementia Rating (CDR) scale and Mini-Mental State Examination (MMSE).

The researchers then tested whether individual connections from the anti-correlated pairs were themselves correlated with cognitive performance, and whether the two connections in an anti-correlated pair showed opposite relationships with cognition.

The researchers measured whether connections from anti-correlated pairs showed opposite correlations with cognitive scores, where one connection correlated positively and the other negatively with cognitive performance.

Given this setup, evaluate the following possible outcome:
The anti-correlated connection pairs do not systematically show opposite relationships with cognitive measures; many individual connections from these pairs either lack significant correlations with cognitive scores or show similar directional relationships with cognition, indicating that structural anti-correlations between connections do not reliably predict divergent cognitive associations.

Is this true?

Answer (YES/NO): NO